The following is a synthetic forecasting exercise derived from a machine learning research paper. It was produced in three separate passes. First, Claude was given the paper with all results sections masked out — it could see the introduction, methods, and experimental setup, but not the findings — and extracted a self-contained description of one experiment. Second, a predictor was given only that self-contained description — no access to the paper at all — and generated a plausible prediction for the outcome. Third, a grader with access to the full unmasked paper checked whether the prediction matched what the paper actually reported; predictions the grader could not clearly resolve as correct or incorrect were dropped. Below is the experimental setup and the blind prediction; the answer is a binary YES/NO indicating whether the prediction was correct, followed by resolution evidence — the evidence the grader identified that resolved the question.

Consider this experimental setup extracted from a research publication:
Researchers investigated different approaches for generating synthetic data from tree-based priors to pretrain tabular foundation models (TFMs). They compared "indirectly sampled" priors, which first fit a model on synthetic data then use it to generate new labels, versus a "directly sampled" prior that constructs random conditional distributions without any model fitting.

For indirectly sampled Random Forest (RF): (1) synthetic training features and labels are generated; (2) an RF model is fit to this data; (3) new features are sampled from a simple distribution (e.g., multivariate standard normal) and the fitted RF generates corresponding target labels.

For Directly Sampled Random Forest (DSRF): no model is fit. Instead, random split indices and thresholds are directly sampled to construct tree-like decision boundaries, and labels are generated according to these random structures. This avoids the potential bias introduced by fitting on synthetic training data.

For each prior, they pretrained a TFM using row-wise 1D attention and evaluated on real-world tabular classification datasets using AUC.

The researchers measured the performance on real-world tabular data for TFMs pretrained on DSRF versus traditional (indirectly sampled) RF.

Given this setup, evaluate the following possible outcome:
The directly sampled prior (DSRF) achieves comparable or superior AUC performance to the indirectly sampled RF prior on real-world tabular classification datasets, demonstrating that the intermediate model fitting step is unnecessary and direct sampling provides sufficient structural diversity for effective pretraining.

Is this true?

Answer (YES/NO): YES